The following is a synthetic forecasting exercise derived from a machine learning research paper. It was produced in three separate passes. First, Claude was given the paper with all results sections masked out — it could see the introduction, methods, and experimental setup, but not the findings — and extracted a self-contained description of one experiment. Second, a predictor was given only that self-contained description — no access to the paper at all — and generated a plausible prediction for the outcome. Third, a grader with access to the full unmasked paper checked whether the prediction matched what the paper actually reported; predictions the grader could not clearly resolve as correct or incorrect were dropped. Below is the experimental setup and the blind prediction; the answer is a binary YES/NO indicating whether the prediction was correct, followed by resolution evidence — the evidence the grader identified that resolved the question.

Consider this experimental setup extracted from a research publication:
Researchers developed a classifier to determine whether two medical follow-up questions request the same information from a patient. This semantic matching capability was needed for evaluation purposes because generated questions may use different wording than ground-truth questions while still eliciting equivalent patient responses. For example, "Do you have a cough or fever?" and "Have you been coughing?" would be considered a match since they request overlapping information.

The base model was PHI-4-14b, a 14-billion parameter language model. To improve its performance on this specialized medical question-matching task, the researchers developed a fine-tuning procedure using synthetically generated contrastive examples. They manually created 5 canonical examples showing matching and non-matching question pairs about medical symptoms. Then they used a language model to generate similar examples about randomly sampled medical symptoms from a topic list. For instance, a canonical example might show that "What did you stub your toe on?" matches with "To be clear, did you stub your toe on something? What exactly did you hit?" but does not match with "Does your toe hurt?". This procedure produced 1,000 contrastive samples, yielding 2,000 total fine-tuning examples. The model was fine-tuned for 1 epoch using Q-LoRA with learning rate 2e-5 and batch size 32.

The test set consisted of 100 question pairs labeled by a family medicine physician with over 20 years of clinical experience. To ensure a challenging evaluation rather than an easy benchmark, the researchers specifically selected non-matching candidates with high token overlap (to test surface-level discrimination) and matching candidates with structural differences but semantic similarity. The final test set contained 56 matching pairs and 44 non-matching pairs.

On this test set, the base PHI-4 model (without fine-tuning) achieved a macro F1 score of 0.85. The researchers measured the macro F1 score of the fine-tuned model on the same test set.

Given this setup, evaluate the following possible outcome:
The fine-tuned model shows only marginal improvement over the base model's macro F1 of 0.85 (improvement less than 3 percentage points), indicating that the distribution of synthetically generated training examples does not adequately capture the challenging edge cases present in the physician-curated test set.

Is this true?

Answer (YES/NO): YES